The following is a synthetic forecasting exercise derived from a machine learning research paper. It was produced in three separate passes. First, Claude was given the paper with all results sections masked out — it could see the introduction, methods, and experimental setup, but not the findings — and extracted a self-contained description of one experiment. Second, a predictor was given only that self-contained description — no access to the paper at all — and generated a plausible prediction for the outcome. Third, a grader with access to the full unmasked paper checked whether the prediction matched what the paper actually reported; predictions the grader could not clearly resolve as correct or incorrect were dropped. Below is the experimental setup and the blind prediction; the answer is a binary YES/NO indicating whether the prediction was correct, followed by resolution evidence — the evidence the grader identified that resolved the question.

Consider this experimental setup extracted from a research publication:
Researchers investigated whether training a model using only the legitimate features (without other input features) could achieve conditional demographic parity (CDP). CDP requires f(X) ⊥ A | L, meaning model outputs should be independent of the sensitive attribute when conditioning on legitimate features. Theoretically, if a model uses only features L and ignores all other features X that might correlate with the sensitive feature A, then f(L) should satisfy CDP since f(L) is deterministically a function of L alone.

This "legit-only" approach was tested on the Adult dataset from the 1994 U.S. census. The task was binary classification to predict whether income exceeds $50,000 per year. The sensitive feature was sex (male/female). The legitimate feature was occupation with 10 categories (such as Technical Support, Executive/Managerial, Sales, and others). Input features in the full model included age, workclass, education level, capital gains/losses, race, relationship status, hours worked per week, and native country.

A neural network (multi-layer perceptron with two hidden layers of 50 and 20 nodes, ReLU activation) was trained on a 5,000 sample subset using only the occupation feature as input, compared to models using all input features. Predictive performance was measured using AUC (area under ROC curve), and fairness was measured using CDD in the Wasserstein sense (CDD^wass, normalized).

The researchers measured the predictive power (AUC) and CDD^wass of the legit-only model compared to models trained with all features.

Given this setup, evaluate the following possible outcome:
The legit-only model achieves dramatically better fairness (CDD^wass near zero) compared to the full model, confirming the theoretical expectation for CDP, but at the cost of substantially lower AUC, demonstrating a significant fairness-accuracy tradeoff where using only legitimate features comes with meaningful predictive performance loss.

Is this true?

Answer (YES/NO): YES